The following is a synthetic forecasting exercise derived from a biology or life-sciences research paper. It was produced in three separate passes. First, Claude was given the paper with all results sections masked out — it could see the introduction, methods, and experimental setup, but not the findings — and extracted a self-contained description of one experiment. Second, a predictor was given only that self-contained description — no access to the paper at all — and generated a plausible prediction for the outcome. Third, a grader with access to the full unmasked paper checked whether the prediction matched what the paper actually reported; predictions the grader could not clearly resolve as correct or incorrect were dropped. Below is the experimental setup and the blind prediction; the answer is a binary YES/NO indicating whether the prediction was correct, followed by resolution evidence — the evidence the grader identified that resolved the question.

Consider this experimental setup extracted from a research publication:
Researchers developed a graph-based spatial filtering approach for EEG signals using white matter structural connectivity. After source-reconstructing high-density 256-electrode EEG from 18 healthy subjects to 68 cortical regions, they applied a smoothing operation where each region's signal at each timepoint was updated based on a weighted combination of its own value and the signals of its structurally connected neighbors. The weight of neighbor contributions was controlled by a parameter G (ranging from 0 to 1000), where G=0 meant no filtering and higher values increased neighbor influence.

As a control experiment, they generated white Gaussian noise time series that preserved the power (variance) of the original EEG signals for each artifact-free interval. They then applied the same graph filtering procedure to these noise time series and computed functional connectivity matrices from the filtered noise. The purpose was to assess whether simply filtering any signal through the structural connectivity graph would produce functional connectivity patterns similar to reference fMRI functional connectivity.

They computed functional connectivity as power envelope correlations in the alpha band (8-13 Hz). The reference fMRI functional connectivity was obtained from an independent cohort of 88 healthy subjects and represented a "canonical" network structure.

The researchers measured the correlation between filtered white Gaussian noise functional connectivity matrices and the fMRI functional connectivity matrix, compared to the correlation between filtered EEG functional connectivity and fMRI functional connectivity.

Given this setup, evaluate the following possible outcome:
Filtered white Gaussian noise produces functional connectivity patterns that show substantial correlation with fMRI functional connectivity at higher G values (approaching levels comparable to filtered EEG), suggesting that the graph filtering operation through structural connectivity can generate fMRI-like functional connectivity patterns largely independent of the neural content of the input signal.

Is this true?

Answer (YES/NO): YES